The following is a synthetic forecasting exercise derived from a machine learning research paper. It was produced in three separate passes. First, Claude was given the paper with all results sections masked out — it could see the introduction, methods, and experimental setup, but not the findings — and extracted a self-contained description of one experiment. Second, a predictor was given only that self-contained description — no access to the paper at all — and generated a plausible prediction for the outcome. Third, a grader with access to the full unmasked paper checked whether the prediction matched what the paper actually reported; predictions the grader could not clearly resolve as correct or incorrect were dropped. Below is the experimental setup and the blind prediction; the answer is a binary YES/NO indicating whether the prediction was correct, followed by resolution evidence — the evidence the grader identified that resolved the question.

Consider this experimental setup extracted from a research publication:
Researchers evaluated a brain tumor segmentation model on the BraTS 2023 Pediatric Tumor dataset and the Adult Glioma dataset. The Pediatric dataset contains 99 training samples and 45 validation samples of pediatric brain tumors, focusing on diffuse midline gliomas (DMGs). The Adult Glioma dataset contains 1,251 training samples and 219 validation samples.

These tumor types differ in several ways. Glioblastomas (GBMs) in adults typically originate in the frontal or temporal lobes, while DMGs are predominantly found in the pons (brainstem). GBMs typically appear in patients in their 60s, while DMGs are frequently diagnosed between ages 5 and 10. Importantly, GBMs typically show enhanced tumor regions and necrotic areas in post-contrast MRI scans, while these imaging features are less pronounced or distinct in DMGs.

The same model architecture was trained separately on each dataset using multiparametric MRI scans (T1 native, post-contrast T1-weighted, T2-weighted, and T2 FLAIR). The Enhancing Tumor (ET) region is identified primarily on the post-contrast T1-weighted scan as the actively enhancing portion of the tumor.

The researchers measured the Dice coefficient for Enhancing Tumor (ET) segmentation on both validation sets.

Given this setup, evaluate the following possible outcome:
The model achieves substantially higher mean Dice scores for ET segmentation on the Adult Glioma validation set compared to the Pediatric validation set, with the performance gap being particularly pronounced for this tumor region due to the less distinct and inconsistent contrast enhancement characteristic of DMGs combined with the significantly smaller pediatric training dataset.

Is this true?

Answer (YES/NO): YES